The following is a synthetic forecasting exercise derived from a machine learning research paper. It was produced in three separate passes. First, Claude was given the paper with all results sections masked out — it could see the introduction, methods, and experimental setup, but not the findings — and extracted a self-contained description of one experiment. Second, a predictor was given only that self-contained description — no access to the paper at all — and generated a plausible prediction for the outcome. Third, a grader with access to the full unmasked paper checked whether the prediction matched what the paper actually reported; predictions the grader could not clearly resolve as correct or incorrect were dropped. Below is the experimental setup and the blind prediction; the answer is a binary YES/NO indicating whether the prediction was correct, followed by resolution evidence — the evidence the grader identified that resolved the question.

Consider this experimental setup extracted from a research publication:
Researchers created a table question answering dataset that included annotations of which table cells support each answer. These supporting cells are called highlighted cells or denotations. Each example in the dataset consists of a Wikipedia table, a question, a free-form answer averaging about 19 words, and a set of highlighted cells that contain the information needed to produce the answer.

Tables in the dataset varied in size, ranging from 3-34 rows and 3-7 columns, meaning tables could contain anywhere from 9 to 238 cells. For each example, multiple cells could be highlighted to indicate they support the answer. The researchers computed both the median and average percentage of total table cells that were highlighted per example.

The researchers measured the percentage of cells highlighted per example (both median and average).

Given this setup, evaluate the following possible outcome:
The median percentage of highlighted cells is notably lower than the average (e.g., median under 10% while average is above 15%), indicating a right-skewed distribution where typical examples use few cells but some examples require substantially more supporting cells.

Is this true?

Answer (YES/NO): NO